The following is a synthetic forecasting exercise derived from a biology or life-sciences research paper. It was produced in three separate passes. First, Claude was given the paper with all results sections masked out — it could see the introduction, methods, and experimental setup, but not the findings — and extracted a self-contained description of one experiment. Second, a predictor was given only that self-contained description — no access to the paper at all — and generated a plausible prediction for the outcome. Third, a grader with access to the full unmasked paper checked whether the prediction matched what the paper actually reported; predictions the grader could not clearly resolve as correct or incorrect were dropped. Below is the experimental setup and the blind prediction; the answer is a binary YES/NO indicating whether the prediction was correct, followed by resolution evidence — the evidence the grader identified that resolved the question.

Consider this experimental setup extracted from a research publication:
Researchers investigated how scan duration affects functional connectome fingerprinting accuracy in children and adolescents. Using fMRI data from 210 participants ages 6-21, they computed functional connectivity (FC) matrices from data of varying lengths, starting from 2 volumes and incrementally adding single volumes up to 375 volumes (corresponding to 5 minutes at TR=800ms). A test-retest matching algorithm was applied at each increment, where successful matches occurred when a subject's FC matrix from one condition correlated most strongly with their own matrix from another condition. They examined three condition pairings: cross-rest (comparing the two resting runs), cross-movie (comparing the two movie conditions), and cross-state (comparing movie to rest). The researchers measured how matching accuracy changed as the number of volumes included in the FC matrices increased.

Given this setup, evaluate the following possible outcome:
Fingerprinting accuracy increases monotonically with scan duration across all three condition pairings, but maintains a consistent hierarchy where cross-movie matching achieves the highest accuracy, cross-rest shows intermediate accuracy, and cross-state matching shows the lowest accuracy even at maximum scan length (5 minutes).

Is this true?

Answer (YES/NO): NO